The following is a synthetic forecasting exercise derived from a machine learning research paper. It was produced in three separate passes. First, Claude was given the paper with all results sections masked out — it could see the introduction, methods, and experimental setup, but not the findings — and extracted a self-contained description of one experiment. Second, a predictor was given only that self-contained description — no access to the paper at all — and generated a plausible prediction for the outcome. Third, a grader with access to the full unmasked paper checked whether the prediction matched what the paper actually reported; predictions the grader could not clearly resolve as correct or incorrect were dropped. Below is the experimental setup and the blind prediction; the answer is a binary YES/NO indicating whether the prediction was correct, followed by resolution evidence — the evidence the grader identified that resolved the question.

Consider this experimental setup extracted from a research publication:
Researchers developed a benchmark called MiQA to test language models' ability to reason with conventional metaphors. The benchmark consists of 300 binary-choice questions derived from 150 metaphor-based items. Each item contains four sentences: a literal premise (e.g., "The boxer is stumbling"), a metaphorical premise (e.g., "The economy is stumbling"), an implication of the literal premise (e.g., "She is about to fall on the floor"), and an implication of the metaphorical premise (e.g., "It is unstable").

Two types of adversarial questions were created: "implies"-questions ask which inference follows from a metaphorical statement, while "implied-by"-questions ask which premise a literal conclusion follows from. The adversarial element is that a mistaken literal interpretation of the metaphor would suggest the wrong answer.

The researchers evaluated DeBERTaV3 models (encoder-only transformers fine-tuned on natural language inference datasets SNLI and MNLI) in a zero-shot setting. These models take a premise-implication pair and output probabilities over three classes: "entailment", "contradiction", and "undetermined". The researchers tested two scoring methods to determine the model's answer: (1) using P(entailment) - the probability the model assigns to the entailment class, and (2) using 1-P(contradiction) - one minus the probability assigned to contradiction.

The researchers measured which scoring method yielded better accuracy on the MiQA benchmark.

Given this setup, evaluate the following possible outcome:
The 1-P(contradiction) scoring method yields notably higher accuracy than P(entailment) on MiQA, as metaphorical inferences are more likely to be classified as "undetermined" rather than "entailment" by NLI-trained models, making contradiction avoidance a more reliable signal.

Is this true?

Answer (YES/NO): NO